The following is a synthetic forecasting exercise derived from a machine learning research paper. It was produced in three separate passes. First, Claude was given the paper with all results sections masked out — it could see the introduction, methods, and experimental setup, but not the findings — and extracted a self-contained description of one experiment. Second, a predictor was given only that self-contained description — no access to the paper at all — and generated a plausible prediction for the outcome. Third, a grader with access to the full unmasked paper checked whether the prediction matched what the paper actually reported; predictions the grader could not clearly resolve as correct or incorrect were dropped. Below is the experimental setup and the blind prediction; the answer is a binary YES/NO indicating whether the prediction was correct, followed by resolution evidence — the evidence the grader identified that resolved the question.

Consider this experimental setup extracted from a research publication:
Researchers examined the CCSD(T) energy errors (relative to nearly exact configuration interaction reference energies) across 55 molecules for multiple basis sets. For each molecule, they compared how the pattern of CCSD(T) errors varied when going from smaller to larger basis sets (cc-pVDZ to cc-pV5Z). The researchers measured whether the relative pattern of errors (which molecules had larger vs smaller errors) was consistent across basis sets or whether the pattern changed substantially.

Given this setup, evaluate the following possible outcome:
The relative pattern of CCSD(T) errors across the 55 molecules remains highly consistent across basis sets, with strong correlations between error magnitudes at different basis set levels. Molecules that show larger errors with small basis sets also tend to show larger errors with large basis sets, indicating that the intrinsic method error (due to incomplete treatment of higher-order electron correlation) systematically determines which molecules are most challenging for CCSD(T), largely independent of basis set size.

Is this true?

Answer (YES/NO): YES